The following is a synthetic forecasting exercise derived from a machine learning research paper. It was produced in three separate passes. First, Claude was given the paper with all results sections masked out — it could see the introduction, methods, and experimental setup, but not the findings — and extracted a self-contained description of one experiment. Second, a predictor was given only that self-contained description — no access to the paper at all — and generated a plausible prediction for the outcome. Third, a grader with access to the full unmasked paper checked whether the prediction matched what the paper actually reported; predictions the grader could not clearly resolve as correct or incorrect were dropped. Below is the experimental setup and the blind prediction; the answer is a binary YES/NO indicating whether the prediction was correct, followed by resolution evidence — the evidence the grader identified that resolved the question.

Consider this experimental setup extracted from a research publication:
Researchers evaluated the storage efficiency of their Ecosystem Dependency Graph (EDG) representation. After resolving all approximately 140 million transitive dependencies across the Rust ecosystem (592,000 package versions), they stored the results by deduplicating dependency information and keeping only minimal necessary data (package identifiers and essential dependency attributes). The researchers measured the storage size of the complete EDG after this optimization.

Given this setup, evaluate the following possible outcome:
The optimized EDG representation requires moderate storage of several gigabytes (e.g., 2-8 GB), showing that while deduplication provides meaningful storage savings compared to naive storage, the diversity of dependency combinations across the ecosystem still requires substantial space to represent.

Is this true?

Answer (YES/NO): YES